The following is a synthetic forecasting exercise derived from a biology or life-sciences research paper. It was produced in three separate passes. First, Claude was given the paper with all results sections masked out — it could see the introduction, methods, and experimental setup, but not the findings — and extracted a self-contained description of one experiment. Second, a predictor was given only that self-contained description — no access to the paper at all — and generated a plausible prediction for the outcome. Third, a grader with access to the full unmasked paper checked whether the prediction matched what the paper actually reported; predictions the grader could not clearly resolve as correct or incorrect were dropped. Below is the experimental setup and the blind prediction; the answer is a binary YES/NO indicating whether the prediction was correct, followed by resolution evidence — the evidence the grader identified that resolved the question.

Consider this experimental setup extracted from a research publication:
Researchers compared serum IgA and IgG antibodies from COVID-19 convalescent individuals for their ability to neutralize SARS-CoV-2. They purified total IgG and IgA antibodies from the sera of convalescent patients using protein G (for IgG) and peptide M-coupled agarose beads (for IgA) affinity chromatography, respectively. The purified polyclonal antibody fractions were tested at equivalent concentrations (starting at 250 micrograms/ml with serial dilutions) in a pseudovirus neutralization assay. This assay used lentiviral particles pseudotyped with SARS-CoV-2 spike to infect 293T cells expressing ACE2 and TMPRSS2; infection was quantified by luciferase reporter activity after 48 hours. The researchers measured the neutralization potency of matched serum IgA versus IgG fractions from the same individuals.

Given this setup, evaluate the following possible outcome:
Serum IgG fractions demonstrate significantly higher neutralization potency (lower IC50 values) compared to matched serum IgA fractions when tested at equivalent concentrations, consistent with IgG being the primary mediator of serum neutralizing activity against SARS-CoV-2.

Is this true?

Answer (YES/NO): NO